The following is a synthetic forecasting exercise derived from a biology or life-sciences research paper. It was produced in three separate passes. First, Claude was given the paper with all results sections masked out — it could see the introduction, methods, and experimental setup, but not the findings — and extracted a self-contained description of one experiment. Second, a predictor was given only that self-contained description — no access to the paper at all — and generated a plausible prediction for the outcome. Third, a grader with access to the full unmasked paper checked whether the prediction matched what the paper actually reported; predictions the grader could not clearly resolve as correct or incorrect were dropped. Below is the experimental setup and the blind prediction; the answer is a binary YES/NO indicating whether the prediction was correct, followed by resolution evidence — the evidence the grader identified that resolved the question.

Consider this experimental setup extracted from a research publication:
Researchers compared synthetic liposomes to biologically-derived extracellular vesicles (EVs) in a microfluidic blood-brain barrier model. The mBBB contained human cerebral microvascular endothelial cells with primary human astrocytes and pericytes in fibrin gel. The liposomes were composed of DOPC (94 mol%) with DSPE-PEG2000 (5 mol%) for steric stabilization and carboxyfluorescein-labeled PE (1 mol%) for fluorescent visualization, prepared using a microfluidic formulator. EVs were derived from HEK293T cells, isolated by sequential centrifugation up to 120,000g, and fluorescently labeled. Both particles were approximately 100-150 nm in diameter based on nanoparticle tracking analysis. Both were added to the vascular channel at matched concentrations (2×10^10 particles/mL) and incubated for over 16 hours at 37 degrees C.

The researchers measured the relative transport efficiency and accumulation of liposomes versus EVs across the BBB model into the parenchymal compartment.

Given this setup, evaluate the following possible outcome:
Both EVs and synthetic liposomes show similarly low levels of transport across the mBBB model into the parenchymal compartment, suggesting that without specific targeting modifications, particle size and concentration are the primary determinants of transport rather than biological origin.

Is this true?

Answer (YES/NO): NO